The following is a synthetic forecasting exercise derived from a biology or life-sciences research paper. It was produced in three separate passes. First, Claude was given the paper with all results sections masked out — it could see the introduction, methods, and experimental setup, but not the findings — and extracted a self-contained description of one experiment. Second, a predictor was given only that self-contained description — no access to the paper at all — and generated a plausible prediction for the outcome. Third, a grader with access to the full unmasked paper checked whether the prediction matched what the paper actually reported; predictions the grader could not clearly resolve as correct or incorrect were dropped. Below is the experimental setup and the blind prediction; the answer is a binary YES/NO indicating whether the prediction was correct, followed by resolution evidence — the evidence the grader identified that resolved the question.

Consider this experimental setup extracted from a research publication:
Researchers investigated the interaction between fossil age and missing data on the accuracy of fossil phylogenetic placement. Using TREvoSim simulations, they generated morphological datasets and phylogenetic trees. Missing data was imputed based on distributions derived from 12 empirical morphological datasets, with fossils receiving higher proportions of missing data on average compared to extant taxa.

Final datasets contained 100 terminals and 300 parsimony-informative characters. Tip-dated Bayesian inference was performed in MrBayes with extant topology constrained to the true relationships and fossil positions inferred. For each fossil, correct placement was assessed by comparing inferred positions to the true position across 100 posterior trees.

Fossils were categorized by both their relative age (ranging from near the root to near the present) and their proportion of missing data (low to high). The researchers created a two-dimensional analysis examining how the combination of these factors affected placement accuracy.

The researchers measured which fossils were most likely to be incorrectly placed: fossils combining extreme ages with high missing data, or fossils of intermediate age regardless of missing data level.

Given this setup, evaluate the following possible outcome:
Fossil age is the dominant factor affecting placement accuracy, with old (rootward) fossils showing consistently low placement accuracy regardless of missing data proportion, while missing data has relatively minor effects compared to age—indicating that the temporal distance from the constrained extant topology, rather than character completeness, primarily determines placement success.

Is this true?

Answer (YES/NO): NO